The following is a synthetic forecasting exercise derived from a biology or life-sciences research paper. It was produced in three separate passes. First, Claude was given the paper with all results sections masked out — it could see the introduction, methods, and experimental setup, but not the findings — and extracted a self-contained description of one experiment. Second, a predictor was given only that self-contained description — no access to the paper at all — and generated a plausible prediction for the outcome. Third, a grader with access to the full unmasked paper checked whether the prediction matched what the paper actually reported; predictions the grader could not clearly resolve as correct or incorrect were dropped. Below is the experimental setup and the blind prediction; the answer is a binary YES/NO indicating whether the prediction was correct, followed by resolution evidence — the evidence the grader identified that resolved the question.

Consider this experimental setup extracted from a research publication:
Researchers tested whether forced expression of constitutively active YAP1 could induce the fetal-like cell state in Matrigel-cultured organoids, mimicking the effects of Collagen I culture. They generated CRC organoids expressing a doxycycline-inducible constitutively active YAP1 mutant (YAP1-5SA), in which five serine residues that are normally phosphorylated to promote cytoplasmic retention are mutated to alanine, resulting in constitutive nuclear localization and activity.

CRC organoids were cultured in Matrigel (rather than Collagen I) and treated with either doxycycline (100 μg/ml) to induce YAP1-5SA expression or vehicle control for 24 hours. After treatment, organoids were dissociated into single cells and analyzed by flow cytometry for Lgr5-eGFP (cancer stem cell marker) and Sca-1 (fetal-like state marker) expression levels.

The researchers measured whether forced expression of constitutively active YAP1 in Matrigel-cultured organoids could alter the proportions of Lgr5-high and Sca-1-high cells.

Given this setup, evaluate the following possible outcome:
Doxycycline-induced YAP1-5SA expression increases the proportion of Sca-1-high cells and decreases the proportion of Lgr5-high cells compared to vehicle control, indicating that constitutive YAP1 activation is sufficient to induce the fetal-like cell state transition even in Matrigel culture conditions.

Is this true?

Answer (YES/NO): YES